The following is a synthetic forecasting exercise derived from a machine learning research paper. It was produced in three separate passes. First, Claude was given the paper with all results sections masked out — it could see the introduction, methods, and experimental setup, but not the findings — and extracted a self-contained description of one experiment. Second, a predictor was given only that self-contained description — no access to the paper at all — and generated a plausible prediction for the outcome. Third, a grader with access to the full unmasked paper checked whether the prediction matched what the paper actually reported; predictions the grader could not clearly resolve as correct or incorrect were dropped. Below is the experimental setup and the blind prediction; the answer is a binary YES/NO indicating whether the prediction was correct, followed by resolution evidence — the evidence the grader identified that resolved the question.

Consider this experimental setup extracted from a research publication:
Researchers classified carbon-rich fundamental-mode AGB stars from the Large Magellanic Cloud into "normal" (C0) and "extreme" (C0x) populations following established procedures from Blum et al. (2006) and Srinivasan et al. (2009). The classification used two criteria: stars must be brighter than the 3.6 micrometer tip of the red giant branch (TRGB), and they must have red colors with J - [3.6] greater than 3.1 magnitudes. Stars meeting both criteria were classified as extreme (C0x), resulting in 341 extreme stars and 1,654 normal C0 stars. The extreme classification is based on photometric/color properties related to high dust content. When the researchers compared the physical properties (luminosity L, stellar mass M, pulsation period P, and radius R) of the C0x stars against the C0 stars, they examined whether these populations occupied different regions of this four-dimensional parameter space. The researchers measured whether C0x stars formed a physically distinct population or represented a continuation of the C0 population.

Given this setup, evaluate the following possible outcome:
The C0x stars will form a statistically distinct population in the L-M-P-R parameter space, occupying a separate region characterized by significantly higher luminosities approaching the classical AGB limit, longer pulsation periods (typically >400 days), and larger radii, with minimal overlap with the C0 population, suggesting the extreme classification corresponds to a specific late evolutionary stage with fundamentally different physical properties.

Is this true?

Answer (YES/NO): NO